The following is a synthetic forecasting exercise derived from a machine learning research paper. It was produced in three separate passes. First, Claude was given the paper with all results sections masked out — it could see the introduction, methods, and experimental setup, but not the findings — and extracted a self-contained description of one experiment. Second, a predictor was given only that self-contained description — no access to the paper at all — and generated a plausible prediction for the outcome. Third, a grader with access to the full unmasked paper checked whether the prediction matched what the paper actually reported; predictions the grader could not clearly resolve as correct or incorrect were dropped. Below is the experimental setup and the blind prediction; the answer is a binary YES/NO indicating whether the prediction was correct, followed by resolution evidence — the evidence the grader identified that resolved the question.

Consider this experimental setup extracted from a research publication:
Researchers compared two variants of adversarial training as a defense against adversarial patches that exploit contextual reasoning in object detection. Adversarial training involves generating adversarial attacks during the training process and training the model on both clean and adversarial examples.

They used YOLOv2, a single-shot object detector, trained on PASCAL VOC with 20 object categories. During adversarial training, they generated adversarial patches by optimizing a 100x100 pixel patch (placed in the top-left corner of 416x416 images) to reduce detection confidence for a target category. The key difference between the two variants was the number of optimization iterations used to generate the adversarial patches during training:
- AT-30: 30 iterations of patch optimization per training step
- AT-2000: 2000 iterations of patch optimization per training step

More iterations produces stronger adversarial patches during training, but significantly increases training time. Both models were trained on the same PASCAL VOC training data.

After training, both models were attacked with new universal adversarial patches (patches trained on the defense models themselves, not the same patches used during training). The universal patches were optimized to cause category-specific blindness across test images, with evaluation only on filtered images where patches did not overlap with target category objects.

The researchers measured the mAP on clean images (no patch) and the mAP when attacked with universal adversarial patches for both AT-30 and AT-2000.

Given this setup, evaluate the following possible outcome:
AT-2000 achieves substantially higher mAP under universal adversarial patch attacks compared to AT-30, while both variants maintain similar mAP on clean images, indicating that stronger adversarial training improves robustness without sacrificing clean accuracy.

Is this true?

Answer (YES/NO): NO